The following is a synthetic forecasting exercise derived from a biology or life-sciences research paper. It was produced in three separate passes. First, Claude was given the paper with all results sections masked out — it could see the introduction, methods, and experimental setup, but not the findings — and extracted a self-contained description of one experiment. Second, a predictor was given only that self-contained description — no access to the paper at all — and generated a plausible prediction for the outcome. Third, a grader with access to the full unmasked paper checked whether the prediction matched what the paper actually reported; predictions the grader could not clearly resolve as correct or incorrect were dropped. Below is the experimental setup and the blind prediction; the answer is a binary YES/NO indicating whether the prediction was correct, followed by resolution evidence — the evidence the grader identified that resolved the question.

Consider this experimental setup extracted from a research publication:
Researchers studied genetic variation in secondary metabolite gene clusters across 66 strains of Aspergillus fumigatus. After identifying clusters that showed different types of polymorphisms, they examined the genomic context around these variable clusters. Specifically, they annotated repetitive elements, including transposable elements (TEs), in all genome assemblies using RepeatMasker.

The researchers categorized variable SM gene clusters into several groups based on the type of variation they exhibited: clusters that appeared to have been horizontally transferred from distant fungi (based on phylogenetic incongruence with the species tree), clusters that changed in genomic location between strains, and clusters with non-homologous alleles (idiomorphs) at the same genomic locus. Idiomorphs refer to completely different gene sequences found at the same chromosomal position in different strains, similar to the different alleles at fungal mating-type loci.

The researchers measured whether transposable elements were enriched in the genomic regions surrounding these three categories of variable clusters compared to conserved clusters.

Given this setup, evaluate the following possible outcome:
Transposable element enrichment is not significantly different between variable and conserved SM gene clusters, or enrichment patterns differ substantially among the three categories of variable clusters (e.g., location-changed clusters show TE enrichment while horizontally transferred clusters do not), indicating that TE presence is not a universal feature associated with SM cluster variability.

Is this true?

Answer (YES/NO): NO